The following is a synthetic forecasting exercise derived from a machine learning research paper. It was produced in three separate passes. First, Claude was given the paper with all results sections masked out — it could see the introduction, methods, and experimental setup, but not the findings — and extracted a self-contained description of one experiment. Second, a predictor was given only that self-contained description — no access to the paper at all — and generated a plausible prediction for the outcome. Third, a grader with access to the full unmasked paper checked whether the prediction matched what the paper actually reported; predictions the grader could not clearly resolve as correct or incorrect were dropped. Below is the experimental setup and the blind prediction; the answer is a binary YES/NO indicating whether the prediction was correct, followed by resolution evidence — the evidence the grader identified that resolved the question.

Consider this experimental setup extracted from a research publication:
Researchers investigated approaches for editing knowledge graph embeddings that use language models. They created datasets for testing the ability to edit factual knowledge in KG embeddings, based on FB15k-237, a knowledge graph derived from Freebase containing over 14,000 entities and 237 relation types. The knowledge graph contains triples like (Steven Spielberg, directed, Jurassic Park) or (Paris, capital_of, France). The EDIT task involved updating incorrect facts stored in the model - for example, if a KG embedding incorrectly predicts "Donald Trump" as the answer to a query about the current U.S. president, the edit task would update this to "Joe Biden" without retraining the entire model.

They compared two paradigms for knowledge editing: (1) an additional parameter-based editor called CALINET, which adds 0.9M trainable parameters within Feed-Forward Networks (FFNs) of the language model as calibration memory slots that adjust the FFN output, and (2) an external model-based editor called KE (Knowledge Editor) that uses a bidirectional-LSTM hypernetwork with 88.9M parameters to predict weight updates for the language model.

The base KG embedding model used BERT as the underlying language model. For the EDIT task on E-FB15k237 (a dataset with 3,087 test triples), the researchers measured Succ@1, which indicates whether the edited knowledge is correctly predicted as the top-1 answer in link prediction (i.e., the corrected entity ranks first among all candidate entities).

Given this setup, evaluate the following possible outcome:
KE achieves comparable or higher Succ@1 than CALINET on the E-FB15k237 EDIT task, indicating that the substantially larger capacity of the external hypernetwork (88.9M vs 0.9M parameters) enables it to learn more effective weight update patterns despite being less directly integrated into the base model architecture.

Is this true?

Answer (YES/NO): YES